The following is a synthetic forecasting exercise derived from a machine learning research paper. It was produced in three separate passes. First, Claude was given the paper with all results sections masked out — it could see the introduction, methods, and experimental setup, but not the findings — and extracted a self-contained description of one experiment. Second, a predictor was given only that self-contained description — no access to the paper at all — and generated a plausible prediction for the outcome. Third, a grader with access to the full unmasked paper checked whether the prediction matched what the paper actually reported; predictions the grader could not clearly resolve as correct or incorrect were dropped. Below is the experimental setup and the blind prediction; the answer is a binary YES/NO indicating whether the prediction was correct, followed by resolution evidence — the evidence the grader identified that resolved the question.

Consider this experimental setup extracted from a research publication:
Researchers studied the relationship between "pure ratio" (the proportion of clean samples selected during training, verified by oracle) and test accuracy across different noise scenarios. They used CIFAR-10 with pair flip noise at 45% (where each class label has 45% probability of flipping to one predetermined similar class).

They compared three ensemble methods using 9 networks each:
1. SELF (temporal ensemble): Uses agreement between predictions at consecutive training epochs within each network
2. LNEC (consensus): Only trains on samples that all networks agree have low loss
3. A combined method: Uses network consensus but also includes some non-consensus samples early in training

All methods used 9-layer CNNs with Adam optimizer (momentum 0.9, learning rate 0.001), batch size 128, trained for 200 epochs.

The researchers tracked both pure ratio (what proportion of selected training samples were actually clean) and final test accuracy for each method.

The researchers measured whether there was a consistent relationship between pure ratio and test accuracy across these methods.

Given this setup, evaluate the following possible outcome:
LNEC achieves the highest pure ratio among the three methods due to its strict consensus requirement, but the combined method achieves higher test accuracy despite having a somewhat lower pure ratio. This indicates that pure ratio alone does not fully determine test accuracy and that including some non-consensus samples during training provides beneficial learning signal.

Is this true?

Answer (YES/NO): NO